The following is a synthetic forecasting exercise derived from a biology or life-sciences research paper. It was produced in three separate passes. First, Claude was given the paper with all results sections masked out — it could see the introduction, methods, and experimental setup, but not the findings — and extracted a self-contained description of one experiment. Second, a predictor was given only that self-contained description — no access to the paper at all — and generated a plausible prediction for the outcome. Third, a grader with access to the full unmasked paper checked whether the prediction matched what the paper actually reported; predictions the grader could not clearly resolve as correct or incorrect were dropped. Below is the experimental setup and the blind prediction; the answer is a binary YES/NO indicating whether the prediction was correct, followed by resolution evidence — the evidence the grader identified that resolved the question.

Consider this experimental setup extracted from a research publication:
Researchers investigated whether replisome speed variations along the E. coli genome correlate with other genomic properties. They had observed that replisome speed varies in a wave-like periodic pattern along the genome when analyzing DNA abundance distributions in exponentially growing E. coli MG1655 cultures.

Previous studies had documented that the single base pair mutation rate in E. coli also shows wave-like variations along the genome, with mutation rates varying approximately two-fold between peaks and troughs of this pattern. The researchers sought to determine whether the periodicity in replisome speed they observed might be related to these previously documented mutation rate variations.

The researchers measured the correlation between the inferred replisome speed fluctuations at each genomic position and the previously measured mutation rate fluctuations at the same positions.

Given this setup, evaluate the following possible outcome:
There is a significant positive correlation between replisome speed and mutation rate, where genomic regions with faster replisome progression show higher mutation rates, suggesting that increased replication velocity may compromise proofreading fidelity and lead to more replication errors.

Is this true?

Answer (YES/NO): YES